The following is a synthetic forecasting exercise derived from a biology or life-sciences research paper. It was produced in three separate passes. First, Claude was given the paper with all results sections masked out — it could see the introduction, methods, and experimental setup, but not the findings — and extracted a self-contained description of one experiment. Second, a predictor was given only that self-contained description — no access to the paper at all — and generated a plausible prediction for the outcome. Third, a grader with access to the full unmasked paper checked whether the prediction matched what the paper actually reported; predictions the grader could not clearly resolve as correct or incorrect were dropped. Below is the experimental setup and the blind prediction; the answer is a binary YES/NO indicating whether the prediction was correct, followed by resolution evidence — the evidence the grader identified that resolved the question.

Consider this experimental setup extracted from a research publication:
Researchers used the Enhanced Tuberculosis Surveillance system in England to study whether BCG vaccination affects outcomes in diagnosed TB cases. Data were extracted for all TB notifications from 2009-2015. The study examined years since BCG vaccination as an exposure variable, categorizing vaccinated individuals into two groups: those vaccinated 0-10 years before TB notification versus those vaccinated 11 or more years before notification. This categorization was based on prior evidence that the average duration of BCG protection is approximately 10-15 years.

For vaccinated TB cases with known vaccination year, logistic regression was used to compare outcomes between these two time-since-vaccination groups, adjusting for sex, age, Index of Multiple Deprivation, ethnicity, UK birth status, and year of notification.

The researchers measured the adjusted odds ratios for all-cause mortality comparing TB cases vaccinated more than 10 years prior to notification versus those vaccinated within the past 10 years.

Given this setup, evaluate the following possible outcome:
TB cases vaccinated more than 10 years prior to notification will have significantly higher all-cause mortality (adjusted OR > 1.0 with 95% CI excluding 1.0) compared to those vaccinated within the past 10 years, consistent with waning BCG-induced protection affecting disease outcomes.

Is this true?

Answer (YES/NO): NO